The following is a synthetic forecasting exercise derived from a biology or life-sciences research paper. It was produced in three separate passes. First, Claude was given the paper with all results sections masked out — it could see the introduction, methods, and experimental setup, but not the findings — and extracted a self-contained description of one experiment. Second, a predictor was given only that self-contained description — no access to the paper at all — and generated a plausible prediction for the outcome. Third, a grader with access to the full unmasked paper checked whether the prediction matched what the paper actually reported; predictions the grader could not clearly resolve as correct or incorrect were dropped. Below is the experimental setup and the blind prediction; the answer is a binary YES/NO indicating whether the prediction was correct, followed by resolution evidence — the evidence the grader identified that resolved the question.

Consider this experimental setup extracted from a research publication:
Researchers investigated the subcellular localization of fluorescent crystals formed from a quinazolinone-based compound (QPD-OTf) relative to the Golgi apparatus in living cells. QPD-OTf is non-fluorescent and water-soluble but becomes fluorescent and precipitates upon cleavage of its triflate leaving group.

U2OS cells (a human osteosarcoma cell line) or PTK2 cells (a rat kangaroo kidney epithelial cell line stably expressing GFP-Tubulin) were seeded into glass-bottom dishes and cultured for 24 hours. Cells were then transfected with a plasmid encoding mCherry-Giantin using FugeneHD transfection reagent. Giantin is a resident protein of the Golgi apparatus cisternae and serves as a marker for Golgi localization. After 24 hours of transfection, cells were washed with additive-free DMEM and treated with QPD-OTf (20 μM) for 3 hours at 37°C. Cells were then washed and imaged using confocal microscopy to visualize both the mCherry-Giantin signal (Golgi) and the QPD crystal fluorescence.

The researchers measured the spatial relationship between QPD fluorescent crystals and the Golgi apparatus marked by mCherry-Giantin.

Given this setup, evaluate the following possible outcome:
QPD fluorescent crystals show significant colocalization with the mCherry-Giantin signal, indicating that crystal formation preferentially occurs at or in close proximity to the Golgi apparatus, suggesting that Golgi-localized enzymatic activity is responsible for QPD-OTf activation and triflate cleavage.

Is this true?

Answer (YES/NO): NO